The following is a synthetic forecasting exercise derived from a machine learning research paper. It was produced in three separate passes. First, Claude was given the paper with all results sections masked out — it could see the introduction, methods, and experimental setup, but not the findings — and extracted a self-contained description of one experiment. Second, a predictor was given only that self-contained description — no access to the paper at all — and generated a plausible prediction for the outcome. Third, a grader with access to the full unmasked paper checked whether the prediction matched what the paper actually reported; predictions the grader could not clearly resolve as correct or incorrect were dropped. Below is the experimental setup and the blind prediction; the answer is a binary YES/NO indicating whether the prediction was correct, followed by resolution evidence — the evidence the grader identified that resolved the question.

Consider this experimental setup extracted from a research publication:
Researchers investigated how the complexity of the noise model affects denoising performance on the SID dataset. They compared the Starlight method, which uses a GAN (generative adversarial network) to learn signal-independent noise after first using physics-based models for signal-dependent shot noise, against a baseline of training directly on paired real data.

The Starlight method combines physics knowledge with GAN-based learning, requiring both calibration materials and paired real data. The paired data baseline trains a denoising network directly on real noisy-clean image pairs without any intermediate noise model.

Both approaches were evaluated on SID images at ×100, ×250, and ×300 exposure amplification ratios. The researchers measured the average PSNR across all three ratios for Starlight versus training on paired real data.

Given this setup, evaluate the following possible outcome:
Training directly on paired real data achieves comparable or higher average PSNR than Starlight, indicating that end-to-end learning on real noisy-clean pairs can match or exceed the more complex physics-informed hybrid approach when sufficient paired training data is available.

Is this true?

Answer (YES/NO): YES